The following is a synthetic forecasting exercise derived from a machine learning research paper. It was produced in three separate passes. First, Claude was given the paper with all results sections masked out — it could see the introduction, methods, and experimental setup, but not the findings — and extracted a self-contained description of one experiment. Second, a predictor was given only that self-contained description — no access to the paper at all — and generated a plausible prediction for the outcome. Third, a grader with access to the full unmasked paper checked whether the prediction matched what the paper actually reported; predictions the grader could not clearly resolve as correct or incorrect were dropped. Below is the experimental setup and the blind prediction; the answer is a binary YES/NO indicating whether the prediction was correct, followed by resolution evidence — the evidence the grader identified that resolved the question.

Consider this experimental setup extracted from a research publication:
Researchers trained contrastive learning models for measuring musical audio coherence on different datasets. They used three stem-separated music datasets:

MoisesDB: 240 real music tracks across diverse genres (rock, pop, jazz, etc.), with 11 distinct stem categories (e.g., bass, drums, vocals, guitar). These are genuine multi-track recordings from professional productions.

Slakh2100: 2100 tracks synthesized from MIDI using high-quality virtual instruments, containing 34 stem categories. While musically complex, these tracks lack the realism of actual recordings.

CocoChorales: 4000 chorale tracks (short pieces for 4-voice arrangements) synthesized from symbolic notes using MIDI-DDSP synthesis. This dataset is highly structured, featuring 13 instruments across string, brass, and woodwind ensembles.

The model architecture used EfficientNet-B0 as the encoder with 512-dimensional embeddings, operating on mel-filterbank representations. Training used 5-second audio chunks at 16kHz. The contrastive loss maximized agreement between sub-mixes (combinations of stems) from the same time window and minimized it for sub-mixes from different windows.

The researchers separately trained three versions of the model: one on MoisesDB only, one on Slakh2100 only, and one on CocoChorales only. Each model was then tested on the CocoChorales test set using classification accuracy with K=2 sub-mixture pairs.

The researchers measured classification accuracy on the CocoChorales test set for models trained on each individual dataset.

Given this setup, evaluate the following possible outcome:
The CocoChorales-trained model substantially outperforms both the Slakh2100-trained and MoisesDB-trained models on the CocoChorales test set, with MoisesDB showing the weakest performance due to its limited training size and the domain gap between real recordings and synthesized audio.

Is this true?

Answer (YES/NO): NO